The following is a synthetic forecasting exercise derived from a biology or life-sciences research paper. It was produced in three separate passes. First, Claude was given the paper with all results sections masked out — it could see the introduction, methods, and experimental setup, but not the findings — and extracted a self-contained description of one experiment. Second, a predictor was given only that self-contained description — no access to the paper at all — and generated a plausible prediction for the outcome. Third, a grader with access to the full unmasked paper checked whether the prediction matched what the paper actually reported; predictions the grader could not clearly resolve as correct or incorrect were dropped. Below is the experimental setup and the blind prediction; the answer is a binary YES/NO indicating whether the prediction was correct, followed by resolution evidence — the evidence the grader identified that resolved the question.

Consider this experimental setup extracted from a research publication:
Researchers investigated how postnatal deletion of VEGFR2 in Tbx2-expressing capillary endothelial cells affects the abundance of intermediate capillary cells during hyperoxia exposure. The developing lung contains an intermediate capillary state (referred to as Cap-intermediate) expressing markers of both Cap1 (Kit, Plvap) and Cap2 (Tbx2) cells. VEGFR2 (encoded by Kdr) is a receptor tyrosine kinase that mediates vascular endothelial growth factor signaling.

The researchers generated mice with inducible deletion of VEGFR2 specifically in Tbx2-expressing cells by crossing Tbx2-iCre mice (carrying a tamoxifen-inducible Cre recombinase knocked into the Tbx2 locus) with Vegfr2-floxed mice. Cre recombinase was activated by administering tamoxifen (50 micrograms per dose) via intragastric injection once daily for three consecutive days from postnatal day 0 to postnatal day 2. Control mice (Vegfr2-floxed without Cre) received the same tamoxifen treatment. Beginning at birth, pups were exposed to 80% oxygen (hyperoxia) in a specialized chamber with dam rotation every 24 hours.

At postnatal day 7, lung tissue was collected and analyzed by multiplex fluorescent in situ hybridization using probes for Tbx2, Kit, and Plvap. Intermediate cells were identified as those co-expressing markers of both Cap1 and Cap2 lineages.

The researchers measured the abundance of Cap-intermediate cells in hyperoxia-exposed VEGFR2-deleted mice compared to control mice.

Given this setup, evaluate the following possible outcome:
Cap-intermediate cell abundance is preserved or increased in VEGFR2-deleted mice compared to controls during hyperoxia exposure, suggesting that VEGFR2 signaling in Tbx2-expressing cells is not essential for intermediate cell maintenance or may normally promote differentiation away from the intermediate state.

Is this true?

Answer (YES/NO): YES